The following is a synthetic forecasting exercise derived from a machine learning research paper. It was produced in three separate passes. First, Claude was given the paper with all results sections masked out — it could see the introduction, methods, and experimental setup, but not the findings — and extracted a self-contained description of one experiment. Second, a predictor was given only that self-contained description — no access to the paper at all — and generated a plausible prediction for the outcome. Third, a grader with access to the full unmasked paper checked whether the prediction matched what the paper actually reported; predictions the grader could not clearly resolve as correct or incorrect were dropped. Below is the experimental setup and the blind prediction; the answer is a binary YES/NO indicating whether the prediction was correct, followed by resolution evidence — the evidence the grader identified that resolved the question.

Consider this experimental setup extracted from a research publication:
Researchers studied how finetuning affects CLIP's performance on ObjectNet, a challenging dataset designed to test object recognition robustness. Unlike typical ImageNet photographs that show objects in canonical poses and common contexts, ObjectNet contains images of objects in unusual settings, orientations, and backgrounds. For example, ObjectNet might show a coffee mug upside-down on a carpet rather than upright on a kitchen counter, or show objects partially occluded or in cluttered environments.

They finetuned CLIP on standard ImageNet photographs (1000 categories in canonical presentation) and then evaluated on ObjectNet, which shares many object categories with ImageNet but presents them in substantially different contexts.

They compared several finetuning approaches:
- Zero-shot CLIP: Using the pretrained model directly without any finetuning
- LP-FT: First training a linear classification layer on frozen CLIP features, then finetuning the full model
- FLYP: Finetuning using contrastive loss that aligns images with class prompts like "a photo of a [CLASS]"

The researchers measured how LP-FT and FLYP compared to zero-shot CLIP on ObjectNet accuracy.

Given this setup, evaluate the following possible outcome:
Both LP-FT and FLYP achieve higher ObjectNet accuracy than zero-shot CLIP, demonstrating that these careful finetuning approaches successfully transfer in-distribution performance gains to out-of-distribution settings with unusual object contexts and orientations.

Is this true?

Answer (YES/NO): YES